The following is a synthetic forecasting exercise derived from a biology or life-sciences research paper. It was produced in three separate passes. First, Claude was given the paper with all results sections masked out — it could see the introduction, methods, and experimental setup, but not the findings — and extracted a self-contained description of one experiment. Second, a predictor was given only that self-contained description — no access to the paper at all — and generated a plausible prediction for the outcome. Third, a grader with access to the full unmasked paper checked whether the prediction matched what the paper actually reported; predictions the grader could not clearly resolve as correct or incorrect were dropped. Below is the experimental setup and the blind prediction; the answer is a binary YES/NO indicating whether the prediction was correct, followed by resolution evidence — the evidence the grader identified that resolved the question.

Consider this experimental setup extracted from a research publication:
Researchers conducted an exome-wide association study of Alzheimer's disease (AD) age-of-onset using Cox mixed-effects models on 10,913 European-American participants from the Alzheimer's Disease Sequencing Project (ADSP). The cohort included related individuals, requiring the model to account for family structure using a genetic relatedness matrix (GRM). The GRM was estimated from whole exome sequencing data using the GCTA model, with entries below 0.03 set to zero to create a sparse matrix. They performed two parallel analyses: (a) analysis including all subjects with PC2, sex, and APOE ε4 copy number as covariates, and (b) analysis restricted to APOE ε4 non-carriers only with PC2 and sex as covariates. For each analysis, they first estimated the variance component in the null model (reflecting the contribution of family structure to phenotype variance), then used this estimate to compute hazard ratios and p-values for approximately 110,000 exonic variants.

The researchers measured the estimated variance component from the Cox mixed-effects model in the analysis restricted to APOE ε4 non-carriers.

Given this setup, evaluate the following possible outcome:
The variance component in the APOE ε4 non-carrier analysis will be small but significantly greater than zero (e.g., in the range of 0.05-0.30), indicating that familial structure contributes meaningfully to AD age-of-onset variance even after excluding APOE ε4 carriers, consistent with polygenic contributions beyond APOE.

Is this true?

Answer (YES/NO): NO